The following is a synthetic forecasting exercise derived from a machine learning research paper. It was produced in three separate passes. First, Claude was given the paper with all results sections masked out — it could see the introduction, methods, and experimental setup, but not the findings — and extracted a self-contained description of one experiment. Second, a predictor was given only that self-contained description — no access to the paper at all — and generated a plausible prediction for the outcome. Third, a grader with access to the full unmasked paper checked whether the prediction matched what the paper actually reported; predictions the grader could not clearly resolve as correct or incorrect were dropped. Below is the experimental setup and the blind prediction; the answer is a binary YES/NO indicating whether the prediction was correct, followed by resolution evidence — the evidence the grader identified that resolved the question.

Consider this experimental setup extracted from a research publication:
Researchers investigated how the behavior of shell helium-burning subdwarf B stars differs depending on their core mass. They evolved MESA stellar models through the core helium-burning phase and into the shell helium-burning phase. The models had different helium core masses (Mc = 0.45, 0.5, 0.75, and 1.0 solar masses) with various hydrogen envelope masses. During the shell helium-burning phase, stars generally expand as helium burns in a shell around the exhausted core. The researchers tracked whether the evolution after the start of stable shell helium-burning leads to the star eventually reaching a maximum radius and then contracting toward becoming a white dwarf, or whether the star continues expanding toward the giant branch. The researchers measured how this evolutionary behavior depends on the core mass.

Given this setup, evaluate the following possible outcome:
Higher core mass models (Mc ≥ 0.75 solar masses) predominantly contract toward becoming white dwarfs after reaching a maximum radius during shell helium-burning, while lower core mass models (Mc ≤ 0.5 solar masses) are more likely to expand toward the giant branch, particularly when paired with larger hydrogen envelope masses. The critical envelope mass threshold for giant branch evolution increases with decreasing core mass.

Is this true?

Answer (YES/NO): NO